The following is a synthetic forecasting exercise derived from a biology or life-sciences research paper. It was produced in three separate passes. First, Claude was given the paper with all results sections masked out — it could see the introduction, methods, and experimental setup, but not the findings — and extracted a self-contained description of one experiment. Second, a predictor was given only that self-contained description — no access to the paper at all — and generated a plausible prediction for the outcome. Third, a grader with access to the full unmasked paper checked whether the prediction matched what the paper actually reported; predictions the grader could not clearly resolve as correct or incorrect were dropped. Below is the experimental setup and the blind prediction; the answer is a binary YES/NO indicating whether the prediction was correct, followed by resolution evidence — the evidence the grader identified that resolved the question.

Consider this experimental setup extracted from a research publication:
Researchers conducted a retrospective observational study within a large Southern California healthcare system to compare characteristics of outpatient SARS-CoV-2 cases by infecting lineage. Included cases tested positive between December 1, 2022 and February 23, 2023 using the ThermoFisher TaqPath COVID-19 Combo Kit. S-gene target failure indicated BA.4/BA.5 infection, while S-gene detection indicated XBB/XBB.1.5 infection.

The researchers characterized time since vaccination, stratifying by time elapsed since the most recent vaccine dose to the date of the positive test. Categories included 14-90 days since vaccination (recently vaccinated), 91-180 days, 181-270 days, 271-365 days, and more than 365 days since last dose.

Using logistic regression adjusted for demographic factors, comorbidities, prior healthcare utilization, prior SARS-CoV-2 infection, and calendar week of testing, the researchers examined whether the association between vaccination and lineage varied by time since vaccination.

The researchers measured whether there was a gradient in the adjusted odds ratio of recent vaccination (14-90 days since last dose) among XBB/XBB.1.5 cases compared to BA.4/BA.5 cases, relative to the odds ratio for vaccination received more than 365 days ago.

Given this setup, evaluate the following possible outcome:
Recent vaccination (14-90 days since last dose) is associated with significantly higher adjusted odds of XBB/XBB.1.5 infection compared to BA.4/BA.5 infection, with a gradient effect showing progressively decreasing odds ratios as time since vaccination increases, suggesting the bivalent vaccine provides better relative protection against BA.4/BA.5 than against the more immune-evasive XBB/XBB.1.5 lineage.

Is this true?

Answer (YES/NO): NO